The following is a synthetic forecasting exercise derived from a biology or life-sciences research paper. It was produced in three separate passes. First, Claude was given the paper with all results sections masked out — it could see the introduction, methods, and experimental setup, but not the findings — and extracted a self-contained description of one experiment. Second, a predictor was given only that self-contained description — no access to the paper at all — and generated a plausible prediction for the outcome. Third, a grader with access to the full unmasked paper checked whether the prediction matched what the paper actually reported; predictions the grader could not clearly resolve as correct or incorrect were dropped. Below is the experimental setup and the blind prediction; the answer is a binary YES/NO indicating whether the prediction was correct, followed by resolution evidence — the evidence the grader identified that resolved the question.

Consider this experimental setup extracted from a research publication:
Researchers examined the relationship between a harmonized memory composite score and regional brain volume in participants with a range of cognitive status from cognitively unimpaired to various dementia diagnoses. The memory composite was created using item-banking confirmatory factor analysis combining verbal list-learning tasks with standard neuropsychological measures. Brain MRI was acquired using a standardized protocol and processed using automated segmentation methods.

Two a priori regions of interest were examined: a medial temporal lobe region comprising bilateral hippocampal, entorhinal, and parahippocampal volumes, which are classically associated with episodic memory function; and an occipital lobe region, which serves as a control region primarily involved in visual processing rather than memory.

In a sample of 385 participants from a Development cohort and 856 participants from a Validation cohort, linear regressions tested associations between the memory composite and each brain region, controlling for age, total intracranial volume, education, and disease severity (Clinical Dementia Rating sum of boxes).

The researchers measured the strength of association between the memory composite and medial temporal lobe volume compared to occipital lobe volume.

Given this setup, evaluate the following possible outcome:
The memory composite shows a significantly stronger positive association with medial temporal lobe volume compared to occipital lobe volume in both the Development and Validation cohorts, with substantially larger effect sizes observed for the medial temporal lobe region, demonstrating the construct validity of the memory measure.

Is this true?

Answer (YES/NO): YES